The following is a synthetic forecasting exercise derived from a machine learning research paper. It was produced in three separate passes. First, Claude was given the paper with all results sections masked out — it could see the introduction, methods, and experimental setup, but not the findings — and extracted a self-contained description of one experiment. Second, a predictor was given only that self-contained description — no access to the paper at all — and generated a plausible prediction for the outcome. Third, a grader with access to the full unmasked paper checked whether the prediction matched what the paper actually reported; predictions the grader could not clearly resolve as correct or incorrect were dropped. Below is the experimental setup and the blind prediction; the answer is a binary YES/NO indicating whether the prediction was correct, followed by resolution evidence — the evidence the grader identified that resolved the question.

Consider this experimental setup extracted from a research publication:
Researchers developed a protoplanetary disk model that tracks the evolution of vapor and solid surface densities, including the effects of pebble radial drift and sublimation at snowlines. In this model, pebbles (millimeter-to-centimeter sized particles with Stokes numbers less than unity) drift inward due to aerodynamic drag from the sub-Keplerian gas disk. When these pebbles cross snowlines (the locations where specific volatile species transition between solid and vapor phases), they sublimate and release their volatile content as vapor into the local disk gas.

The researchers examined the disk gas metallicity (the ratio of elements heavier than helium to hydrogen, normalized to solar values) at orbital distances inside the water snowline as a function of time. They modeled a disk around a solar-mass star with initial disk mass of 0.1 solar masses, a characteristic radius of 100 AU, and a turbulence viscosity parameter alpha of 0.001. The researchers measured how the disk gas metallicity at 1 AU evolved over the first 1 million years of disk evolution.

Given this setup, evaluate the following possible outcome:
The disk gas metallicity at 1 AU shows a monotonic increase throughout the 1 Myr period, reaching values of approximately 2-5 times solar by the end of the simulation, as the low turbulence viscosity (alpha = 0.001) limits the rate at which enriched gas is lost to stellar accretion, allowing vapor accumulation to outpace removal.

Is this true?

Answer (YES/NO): NO